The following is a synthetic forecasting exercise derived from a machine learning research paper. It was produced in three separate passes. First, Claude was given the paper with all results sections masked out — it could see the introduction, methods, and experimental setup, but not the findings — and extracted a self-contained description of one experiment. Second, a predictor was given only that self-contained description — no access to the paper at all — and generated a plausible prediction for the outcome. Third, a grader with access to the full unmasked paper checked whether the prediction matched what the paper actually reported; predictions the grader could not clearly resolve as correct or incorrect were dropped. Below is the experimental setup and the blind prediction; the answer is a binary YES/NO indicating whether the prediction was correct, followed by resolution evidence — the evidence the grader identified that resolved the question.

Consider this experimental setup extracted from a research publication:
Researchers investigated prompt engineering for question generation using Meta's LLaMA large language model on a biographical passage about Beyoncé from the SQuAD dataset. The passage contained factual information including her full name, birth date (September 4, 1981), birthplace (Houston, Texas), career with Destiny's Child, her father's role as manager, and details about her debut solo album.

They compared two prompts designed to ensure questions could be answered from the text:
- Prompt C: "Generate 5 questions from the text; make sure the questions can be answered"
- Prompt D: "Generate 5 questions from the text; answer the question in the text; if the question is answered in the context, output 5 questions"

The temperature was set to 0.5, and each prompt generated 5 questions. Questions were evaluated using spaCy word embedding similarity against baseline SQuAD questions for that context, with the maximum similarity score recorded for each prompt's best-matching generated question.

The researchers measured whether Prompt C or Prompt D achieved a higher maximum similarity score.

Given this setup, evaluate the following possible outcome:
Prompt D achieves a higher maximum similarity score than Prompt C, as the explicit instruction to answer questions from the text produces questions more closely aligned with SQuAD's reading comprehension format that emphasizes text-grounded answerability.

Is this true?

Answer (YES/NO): YES